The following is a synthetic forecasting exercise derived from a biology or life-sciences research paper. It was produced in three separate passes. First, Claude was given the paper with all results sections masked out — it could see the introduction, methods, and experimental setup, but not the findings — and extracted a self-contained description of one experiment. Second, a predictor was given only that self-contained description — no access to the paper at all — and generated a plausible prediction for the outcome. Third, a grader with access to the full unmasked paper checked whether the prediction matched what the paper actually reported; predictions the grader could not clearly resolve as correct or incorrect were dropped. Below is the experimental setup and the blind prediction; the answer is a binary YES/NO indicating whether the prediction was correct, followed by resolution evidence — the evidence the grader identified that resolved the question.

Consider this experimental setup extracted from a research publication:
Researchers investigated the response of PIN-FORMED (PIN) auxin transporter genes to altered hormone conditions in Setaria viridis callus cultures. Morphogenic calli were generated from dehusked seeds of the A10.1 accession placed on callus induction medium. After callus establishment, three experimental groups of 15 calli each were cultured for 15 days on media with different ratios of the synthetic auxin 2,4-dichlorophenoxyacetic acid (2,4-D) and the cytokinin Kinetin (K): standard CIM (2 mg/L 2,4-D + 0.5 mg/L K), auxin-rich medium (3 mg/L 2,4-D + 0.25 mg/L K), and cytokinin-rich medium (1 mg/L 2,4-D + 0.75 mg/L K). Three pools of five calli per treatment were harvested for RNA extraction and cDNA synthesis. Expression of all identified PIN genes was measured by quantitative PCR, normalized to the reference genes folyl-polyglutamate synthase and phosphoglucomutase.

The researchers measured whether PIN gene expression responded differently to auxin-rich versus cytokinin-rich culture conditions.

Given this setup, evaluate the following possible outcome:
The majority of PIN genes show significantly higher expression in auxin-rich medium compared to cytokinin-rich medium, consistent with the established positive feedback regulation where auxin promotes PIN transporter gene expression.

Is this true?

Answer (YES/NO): YES